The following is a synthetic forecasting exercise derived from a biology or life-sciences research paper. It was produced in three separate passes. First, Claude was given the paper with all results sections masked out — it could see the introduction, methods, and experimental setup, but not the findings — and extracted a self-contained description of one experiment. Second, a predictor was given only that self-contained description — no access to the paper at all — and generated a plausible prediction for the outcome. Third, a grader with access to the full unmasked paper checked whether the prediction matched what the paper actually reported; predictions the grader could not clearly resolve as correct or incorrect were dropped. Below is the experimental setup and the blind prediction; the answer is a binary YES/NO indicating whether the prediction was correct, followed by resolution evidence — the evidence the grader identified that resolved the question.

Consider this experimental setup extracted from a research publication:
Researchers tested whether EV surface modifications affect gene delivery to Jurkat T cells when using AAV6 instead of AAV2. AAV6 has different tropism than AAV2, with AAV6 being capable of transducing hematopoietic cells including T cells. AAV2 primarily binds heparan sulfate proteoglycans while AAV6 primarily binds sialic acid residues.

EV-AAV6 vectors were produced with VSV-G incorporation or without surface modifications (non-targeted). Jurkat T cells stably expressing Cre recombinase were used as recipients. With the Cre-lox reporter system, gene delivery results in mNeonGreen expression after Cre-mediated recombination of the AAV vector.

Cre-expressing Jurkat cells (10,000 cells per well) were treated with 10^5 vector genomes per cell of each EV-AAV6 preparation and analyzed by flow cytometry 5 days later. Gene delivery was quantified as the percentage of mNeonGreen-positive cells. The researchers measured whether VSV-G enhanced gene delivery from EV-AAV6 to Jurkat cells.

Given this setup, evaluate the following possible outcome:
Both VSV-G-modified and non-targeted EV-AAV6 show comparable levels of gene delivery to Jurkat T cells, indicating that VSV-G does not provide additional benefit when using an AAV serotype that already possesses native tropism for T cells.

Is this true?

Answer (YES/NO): NO